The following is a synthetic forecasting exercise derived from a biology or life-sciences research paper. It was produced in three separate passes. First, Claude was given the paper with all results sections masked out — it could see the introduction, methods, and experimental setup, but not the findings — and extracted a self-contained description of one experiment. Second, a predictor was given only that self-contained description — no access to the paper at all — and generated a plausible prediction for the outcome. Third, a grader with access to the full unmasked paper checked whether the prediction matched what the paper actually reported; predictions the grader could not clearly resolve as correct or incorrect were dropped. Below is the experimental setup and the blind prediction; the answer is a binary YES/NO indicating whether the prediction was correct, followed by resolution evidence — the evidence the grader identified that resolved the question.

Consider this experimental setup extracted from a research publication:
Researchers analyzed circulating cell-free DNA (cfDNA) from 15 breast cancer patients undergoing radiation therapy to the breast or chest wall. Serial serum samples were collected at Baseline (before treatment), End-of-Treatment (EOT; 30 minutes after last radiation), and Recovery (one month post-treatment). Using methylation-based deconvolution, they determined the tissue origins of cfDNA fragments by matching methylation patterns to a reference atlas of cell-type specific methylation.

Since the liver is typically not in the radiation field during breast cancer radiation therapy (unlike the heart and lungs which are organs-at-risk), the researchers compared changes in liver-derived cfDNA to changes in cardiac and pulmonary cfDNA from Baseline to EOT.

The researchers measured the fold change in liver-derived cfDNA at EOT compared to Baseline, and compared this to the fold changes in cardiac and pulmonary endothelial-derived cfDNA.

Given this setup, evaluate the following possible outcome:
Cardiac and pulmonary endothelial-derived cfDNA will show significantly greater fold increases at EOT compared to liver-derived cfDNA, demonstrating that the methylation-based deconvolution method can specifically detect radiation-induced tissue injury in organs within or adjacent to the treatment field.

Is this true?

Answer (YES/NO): NO